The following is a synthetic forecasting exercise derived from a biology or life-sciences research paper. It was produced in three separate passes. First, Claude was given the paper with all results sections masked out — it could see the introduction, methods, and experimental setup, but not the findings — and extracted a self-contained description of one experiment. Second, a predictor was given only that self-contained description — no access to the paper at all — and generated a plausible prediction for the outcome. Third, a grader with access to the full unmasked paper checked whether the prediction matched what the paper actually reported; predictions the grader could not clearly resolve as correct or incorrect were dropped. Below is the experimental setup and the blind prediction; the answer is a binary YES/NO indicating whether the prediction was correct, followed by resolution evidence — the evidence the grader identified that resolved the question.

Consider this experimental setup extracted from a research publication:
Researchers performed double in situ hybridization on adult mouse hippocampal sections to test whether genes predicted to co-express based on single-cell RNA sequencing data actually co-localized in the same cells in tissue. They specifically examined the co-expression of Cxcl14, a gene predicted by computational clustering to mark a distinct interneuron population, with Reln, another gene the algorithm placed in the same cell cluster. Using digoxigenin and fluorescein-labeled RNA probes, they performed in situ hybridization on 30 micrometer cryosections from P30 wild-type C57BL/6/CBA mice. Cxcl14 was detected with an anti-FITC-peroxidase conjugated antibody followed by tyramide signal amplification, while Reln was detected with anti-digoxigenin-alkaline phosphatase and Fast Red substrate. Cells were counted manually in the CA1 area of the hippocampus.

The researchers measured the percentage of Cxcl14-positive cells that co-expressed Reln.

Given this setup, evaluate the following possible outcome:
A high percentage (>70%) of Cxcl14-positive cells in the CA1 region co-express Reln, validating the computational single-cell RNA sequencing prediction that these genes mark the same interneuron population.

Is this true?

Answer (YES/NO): YES